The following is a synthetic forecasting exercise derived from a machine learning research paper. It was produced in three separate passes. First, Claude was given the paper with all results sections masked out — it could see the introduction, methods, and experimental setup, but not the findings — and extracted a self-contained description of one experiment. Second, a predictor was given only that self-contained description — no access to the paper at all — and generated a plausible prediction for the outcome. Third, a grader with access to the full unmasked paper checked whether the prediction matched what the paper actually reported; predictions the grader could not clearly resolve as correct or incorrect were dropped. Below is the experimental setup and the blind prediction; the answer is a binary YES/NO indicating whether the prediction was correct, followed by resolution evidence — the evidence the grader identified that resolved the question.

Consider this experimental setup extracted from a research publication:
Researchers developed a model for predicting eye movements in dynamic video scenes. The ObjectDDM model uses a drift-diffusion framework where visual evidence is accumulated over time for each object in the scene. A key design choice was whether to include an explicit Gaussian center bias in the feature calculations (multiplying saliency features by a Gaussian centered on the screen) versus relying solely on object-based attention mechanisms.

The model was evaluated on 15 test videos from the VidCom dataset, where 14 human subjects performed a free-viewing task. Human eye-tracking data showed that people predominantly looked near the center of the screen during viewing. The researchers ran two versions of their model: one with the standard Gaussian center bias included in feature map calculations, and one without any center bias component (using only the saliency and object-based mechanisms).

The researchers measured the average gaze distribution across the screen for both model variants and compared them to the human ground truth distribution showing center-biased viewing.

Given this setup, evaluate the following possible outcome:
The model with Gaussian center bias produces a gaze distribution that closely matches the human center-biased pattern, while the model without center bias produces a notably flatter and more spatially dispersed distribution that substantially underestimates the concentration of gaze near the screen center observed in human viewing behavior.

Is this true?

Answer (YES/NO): NO